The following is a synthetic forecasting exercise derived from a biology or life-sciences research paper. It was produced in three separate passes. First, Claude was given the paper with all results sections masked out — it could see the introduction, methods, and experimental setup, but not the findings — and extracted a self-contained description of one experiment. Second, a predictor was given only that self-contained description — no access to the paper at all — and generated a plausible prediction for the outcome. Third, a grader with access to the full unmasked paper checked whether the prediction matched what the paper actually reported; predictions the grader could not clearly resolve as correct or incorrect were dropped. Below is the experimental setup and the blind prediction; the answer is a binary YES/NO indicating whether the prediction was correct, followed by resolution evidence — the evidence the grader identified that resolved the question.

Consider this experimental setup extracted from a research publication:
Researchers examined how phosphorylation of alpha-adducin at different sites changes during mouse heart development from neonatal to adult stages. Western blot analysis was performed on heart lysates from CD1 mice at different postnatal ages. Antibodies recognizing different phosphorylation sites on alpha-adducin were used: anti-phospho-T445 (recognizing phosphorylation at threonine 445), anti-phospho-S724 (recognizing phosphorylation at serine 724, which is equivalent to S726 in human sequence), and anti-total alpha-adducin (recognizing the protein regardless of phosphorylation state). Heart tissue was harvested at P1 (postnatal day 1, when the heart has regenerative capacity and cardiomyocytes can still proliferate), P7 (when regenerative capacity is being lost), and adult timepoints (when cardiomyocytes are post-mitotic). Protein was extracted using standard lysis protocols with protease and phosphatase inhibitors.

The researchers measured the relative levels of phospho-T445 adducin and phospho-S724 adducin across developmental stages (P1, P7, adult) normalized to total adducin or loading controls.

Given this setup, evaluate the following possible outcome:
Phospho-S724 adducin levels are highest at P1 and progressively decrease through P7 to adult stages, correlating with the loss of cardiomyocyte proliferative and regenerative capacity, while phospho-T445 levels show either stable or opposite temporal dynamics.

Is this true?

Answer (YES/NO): NO